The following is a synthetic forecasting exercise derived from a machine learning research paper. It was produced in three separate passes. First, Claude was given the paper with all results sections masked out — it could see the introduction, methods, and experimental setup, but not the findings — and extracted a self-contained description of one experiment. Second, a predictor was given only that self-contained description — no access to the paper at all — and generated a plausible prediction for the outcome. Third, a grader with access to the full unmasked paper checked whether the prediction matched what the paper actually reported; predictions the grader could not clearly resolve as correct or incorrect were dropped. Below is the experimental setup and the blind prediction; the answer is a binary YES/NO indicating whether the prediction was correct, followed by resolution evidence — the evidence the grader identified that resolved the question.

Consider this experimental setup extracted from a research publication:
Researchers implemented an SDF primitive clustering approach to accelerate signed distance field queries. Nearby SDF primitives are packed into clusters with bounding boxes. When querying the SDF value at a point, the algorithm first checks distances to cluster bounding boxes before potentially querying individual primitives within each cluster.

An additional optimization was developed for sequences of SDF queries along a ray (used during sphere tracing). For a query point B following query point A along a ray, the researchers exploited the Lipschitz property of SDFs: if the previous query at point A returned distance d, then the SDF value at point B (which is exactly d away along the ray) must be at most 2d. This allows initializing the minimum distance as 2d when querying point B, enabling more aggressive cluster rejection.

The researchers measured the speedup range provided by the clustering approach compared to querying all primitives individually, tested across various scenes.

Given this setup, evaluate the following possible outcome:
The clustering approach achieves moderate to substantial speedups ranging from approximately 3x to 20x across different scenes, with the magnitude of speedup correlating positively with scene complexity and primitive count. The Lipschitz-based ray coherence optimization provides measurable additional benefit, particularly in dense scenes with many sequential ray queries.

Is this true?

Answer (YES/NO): NO